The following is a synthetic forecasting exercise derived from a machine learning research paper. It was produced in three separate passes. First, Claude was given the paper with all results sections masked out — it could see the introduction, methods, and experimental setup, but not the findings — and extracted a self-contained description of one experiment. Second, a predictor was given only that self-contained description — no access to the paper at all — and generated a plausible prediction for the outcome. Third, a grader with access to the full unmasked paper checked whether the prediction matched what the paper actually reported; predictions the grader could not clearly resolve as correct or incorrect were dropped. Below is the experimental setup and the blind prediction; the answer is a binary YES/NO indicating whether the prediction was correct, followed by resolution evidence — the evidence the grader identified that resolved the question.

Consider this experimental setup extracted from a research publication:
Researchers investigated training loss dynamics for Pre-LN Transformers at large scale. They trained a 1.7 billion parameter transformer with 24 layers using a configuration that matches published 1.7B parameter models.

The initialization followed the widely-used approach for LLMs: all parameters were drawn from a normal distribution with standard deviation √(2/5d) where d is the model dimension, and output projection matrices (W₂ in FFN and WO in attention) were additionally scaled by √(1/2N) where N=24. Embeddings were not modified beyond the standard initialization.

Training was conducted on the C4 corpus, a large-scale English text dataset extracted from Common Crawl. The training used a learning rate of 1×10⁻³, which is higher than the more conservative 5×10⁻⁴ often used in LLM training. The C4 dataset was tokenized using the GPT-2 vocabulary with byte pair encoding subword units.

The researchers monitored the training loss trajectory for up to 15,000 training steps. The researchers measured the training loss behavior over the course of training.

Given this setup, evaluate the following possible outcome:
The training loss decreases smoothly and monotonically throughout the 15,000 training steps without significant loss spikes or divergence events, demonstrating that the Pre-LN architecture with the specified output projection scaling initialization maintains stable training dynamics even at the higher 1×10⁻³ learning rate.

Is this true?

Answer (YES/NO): NO